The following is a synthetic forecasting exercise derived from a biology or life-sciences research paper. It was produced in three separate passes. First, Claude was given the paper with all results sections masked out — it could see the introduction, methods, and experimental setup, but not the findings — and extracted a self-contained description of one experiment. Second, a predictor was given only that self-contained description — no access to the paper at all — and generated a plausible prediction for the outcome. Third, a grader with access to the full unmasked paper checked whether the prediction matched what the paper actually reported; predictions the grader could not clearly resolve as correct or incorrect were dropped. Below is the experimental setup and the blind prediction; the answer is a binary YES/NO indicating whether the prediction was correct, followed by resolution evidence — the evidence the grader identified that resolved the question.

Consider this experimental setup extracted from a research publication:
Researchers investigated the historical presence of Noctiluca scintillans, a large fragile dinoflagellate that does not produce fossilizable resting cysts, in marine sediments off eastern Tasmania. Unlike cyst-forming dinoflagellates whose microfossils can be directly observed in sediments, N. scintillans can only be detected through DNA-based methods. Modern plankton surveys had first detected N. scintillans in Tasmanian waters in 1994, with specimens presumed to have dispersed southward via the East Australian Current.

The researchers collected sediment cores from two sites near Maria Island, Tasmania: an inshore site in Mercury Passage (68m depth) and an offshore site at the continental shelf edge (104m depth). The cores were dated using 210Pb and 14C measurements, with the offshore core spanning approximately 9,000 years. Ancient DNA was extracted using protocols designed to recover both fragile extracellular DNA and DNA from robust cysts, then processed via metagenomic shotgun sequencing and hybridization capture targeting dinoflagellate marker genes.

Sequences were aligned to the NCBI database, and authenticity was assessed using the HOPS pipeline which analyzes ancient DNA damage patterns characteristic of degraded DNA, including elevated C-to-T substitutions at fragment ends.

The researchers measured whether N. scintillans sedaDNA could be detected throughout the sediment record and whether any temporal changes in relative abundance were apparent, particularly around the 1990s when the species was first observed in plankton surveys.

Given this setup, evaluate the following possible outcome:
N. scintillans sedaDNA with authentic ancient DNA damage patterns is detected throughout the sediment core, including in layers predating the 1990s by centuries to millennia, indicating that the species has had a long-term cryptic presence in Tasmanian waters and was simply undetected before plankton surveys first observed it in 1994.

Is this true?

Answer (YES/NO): NO